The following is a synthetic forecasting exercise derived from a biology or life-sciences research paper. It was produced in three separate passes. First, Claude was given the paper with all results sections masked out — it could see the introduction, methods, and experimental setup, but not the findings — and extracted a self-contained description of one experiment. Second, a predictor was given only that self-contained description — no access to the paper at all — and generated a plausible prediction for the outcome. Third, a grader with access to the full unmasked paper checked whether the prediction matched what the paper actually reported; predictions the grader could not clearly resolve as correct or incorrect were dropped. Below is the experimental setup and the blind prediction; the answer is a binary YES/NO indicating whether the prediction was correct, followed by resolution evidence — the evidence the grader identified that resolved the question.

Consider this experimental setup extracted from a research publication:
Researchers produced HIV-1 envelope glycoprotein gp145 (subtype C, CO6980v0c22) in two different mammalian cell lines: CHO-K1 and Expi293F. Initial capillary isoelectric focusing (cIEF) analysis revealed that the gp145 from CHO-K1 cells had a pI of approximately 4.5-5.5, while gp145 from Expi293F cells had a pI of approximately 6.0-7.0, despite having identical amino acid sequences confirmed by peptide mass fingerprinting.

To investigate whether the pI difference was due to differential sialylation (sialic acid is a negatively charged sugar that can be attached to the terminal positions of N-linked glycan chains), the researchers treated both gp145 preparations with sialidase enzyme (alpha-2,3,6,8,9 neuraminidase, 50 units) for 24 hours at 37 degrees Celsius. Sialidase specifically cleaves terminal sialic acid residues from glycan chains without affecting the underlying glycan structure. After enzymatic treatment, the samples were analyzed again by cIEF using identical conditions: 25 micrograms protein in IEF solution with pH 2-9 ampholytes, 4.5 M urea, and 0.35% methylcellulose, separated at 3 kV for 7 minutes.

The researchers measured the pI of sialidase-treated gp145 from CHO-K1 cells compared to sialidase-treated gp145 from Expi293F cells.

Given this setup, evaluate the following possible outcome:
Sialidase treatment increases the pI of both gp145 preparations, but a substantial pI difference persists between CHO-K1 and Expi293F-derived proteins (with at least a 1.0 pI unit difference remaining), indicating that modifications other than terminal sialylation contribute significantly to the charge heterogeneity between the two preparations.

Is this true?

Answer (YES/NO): NO